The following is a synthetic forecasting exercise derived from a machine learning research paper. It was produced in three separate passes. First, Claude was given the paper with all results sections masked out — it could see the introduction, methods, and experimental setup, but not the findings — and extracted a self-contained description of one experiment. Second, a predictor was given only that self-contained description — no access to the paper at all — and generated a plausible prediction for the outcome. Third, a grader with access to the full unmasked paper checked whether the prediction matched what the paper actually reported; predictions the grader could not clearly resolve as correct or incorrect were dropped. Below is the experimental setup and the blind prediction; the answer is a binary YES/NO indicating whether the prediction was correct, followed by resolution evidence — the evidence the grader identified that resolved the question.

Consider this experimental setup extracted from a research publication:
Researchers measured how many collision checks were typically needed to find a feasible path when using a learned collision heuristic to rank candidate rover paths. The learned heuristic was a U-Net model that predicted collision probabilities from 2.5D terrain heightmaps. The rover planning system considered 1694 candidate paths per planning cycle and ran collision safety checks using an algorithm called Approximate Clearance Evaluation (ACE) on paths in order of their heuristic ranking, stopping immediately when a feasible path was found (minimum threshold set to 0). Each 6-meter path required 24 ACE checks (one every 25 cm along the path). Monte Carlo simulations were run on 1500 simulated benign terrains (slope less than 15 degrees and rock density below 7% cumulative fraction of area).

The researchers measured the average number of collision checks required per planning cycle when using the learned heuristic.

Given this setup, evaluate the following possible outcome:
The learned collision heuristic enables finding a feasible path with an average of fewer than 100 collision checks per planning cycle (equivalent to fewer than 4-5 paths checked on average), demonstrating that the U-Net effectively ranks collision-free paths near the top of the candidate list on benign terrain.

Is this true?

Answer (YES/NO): YES